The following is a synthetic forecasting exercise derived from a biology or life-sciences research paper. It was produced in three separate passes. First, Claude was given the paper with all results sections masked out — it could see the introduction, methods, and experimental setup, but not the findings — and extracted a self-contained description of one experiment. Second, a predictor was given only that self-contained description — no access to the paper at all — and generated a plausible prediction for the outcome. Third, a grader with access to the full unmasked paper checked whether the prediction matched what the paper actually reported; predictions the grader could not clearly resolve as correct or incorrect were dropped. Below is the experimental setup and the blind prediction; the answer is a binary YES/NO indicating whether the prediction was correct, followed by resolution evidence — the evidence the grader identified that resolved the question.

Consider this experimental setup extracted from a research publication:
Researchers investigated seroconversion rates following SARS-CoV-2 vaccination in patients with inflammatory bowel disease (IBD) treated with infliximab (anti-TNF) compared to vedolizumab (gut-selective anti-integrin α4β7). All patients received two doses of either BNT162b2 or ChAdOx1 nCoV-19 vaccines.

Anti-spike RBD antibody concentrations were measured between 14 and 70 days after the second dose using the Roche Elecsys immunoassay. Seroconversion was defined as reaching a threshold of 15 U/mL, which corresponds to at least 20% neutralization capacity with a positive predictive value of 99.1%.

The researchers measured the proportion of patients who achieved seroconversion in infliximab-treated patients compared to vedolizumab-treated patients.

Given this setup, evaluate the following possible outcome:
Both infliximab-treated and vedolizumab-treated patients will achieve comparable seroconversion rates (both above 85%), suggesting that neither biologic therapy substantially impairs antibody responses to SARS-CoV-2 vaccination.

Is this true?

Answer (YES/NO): NO